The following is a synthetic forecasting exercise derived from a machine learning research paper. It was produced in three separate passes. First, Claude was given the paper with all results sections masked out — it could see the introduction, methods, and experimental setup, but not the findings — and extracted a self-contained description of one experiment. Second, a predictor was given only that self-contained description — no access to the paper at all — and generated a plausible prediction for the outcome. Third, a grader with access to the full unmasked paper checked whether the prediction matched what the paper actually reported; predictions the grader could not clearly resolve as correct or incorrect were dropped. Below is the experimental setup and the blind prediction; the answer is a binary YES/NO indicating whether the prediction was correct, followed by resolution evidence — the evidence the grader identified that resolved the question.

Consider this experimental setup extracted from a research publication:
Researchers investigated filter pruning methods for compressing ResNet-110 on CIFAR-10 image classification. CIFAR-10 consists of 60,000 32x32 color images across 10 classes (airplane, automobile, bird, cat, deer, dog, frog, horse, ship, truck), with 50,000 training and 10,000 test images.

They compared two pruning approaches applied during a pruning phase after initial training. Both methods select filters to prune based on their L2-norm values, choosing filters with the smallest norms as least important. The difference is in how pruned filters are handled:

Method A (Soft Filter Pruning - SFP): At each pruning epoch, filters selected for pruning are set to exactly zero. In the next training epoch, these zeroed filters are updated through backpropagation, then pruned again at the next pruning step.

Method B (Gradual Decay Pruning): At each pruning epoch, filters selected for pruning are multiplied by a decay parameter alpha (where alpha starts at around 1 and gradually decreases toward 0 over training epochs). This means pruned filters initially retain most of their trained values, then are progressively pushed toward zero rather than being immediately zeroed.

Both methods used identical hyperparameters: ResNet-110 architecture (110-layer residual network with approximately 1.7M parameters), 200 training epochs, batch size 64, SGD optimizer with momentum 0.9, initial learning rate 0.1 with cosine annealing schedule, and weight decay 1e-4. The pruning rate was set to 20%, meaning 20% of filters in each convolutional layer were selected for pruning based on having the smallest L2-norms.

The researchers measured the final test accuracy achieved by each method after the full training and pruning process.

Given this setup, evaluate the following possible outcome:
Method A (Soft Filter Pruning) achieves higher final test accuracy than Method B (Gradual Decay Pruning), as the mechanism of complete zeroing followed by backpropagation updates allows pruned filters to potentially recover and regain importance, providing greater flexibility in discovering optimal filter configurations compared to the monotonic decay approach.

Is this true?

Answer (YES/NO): YES